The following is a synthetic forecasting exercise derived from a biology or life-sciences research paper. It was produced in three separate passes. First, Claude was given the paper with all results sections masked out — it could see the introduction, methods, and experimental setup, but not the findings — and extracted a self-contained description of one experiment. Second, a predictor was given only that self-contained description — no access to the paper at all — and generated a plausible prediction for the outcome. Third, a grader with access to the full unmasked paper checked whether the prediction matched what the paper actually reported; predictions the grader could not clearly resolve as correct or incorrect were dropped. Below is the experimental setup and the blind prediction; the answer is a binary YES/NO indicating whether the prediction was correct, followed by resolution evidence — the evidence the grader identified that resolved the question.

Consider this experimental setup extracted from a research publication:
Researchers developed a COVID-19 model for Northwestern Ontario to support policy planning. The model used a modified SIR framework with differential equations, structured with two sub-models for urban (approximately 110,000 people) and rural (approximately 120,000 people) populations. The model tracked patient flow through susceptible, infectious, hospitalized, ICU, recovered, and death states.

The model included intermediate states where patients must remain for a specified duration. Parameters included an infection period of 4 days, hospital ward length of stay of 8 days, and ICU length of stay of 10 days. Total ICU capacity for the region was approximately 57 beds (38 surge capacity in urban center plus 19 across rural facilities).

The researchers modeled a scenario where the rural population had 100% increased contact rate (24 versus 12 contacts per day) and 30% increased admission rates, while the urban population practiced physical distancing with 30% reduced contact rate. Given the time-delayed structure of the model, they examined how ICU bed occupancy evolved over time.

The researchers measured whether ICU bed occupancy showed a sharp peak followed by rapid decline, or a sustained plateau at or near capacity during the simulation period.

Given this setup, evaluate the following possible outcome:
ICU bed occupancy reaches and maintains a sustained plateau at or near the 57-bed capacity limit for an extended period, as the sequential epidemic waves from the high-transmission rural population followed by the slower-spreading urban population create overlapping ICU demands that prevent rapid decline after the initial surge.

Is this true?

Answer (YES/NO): NO